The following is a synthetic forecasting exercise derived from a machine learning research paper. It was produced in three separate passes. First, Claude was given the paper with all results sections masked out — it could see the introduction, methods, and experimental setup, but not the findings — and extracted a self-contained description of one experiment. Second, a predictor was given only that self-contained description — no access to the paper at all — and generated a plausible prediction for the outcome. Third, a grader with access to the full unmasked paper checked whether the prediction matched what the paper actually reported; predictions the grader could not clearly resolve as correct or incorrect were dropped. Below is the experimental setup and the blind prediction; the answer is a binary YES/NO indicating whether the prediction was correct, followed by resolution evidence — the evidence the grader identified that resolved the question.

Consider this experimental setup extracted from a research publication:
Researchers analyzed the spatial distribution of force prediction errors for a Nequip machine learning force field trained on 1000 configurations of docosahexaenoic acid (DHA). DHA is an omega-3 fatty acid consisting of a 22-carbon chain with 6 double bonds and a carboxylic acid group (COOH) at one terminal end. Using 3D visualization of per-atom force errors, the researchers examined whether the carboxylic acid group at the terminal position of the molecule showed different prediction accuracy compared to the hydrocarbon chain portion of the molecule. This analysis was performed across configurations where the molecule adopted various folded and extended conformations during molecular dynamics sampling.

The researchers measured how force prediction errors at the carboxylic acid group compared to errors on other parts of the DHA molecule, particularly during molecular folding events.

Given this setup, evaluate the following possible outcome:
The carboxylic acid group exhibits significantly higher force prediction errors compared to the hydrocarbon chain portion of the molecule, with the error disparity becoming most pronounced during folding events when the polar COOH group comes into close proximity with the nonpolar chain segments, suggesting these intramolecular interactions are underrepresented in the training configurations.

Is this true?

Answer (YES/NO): NO